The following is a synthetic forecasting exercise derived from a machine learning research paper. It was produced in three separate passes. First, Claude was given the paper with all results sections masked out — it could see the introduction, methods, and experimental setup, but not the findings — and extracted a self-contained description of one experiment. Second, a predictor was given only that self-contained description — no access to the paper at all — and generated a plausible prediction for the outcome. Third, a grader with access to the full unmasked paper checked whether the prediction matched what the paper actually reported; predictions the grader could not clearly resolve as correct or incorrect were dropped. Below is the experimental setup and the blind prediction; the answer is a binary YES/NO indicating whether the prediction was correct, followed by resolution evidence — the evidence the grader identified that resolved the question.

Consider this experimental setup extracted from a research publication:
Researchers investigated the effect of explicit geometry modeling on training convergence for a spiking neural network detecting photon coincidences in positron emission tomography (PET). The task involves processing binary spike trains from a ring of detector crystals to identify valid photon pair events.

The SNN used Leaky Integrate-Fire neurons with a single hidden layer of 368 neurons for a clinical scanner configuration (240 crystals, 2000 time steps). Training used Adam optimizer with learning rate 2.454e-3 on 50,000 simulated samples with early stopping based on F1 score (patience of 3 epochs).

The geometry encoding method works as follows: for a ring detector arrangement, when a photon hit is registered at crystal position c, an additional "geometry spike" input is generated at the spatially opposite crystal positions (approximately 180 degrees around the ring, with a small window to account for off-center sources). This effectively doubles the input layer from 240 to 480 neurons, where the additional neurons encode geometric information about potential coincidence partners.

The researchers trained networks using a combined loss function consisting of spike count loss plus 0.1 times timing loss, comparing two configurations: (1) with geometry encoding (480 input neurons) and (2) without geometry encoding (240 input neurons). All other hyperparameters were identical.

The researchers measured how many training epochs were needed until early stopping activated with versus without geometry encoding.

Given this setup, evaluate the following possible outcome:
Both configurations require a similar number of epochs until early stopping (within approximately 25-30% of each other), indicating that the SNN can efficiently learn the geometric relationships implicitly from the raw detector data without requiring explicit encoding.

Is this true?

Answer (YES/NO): NO